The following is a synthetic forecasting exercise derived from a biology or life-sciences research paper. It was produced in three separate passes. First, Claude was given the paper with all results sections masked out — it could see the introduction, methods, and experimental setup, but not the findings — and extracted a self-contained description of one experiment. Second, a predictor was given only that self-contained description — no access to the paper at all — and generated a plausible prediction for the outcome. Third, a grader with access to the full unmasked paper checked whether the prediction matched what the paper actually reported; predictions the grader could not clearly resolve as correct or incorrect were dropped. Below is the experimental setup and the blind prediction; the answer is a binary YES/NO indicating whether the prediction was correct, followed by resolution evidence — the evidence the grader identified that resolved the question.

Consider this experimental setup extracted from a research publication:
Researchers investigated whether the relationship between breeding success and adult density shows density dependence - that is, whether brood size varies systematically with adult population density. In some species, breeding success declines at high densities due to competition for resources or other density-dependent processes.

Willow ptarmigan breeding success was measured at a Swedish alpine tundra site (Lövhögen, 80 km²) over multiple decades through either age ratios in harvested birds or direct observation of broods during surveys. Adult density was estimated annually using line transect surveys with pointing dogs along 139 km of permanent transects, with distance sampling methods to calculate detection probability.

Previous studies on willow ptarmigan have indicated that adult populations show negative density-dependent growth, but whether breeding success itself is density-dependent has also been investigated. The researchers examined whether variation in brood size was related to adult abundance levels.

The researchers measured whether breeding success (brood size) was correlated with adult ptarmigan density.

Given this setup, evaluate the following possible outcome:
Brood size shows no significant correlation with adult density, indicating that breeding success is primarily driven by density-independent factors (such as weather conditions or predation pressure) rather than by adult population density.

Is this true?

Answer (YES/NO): YES